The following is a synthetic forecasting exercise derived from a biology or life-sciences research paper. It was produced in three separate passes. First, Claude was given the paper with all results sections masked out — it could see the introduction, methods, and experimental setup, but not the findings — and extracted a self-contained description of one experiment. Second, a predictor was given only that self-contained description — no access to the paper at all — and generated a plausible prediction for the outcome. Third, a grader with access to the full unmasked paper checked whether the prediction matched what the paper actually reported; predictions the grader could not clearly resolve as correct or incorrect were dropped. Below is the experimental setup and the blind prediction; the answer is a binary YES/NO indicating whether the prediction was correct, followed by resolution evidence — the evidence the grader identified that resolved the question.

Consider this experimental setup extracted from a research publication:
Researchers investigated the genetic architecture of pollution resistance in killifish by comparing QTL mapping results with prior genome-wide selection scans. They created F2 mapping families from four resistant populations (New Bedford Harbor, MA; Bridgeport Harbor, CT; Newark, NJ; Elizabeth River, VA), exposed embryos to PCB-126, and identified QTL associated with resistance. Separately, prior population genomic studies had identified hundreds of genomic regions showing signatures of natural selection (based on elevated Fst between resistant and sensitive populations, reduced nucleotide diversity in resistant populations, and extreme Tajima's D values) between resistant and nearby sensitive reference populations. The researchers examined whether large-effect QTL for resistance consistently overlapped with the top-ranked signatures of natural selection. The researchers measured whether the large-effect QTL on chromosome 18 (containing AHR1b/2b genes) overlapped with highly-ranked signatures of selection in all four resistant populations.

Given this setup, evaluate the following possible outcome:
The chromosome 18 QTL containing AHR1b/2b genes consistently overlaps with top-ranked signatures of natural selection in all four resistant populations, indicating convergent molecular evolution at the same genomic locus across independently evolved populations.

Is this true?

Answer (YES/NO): NO